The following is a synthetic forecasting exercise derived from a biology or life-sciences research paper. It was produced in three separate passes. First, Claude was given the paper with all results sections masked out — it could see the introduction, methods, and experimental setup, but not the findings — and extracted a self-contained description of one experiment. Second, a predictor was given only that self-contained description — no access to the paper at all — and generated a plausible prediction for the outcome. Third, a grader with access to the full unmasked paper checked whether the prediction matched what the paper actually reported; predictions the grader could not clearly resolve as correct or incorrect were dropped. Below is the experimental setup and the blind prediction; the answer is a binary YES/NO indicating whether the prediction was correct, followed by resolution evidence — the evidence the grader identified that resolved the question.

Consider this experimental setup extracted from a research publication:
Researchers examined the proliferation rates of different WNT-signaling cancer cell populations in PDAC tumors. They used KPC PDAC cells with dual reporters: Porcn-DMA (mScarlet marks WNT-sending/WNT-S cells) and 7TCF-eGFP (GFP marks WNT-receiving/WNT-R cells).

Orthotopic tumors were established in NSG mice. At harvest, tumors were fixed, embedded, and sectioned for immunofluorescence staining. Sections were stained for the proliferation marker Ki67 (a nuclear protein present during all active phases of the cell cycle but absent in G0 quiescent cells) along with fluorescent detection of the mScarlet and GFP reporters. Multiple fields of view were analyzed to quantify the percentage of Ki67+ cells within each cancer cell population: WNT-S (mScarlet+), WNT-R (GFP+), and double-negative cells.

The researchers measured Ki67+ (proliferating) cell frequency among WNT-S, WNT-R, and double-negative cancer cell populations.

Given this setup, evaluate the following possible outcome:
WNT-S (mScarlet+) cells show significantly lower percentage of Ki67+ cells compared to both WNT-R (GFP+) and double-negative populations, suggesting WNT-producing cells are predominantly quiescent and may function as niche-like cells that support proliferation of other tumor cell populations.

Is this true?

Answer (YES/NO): NO